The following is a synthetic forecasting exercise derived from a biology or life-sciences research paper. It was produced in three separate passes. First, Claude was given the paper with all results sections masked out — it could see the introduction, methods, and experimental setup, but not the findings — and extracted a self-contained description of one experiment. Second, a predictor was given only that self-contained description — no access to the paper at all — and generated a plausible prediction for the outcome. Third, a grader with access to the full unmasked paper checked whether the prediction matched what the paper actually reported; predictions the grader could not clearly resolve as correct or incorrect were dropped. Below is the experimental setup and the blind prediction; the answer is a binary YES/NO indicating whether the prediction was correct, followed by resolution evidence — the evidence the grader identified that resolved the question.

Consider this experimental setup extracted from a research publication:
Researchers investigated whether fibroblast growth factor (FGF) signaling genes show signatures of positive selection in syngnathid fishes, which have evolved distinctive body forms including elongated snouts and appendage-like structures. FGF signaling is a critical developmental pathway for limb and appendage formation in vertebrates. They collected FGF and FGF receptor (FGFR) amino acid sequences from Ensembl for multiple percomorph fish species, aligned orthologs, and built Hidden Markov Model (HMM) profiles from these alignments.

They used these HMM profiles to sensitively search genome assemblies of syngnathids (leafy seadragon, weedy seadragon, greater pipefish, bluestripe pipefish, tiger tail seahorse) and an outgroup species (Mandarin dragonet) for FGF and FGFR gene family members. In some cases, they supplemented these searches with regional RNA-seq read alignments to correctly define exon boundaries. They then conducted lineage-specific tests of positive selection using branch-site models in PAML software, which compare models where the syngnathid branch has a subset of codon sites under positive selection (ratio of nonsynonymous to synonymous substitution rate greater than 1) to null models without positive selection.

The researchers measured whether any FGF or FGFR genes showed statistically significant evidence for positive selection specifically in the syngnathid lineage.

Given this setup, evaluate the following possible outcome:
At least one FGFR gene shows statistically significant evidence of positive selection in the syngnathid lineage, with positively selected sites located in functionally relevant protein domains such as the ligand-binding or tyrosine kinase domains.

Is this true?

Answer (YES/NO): NO